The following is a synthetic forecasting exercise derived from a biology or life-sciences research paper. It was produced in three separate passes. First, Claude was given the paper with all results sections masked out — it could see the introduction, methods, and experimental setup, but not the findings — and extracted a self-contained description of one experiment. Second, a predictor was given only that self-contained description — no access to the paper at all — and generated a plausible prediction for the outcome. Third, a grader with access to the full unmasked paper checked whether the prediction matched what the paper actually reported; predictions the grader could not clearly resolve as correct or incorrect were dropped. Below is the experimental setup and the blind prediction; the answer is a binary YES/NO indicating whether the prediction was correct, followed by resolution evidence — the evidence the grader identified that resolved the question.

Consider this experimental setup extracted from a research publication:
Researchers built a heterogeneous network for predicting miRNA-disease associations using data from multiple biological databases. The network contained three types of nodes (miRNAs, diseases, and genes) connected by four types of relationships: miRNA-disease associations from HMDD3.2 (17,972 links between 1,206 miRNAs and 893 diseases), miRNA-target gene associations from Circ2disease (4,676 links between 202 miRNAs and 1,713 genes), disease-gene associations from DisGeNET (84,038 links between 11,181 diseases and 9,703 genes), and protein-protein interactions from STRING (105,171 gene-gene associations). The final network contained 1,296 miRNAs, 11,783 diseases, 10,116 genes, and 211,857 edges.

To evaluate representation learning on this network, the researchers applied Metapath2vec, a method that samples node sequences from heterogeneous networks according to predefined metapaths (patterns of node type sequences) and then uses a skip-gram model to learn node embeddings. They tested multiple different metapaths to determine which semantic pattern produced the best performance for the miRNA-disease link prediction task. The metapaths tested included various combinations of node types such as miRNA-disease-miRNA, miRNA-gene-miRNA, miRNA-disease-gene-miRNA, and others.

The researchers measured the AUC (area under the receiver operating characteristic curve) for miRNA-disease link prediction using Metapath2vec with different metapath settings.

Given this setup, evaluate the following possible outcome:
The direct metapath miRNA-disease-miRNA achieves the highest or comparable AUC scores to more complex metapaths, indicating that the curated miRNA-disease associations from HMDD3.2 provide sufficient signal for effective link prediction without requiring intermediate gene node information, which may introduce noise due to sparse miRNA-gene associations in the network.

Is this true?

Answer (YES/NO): NO